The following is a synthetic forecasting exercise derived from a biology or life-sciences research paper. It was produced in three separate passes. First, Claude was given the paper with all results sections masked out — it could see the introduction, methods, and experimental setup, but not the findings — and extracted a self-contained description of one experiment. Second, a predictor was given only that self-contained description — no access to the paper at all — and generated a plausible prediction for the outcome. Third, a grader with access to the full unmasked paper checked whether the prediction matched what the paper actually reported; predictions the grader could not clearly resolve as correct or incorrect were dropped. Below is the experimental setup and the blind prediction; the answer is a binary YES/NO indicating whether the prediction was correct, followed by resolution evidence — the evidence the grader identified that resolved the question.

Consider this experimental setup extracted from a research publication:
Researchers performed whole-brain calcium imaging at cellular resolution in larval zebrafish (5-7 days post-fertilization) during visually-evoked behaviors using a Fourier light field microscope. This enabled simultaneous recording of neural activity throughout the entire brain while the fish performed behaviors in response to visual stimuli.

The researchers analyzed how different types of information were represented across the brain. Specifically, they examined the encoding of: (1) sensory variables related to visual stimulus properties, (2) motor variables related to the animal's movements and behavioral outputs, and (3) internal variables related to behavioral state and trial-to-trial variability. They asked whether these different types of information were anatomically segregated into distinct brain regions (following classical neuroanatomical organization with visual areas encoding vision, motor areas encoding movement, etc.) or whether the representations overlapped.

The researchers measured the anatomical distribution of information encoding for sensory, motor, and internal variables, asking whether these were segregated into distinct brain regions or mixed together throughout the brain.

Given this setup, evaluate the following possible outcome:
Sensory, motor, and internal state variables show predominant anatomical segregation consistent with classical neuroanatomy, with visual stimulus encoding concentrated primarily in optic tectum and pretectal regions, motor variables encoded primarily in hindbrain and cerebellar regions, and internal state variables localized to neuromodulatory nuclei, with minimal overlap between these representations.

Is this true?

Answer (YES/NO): NO